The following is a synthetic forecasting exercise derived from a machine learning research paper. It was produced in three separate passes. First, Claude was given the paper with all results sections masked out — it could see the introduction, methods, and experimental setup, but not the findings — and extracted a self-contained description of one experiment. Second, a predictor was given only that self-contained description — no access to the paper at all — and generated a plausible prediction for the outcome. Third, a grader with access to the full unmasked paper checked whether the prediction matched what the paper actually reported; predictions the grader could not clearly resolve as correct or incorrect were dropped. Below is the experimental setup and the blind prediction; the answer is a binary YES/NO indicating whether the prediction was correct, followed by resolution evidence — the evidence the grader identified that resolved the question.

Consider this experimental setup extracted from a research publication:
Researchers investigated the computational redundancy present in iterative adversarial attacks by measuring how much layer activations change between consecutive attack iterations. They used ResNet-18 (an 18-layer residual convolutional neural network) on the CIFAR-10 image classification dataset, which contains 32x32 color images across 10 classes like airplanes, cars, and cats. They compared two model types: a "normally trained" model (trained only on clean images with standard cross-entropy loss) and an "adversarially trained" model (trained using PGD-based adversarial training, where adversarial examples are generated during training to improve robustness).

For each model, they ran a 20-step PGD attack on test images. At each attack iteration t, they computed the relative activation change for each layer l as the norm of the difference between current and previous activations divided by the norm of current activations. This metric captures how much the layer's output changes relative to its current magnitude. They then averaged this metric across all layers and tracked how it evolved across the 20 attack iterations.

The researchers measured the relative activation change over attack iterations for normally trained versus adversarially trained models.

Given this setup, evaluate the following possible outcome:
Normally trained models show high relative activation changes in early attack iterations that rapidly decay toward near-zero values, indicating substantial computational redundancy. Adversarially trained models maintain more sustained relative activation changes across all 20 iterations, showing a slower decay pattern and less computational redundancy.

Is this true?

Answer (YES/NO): NO